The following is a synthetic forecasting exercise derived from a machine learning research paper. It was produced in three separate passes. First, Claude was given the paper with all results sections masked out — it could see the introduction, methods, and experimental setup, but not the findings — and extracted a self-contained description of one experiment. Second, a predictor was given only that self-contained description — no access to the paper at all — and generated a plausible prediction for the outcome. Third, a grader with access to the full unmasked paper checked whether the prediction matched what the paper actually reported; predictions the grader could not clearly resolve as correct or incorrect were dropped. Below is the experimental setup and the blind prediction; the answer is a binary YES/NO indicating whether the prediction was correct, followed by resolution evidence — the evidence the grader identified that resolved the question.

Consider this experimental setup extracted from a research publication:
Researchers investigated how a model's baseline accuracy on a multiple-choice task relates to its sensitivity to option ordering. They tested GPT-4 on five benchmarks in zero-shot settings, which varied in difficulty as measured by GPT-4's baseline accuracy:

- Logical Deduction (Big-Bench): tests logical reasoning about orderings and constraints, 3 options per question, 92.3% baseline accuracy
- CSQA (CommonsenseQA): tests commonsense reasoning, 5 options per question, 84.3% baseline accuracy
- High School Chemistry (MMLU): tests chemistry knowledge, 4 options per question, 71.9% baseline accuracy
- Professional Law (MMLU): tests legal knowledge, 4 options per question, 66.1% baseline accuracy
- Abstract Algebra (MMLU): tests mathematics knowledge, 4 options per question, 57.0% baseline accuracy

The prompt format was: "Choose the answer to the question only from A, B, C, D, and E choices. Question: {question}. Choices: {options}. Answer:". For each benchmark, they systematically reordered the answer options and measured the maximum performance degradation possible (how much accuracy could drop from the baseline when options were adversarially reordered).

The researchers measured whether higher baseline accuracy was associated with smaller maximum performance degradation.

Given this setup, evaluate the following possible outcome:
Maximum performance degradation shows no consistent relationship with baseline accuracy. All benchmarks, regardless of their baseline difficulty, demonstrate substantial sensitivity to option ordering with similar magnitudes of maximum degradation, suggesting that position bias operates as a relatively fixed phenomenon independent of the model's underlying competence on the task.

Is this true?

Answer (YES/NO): NO